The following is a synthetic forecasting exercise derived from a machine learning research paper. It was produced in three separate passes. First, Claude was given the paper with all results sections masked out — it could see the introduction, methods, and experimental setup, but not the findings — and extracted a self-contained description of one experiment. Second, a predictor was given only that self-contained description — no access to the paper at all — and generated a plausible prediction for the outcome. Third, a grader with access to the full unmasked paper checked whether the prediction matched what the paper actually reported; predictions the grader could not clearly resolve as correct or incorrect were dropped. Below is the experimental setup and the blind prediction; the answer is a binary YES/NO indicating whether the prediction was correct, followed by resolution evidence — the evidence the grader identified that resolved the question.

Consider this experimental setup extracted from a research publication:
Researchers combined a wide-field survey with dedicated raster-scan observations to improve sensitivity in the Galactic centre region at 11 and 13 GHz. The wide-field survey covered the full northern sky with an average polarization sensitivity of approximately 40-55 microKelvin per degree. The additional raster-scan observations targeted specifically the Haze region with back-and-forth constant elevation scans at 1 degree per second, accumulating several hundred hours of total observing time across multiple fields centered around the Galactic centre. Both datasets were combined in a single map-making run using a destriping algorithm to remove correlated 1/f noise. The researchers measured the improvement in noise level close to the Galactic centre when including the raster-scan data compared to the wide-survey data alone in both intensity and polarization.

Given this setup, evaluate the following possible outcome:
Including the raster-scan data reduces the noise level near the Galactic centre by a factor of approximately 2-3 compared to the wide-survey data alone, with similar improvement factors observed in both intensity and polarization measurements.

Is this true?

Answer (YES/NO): YES